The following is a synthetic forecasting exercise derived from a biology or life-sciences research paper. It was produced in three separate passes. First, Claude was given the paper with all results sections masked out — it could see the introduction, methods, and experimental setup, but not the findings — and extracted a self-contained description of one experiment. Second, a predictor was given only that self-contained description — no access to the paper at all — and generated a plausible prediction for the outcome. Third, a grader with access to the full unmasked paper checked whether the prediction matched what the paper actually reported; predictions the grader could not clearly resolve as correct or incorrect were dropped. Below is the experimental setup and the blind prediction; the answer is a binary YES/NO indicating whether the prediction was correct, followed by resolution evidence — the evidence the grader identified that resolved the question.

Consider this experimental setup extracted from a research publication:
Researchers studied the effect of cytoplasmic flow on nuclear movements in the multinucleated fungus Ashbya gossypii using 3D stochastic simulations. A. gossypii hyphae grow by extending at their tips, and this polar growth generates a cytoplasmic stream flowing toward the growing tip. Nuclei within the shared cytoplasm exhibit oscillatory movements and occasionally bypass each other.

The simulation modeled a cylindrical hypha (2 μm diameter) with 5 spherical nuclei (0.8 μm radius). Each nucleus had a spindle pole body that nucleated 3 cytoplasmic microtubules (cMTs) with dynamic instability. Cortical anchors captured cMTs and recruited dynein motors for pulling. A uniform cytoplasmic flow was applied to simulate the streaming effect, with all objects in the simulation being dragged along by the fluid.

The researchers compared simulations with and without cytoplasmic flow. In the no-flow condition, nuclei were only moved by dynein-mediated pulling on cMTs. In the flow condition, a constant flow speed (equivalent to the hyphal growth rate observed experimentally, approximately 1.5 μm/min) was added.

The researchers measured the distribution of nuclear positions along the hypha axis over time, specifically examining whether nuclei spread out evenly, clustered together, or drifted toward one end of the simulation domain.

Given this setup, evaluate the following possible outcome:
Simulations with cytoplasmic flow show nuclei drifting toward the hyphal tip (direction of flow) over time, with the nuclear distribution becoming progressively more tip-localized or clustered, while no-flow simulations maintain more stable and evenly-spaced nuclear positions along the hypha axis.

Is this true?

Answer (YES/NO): NO